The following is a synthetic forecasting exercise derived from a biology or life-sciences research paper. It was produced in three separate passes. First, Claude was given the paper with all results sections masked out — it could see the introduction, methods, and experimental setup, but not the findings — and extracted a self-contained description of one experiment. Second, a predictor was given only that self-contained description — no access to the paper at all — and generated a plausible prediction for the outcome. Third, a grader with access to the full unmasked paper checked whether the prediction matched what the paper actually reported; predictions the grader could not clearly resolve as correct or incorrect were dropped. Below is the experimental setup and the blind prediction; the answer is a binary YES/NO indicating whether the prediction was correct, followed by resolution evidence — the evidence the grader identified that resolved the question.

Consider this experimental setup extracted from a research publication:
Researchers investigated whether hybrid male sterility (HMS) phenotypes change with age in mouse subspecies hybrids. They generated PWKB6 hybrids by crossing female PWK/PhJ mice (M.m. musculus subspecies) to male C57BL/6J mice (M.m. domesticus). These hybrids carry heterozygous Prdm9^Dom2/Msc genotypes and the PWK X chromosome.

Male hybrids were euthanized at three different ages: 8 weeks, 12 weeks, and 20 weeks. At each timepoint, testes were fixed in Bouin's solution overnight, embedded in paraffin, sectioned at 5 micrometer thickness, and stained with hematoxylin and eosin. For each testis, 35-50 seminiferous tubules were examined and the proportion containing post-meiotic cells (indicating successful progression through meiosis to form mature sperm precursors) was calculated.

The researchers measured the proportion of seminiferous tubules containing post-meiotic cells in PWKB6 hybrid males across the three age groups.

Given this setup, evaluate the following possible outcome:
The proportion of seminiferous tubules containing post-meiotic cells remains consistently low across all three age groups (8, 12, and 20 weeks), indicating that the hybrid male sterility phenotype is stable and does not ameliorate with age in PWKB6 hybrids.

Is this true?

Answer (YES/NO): NO